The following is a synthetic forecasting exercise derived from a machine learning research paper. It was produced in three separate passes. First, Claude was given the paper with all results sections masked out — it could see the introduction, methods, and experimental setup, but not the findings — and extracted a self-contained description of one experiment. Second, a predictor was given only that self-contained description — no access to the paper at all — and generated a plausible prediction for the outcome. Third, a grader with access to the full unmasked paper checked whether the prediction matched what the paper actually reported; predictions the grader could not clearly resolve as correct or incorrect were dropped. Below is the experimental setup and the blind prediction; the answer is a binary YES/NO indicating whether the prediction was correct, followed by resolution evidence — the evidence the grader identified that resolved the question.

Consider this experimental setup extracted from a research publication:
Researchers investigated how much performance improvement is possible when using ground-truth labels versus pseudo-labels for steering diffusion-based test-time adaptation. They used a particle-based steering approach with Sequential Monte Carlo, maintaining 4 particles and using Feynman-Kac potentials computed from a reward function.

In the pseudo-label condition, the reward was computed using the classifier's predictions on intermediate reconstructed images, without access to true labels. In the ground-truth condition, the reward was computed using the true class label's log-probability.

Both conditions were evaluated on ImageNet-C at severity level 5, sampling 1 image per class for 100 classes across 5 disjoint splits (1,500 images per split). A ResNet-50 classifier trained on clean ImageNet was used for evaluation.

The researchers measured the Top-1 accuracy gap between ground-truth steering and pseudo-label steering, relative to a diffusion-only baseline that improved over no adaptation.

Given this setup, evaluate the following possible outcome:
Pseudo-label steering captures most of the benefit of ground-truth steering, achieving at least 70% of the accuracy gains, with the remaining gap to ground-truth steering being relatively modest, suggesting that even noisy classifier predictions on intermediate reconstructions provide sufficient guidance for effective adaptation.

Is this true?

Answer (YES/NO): NO